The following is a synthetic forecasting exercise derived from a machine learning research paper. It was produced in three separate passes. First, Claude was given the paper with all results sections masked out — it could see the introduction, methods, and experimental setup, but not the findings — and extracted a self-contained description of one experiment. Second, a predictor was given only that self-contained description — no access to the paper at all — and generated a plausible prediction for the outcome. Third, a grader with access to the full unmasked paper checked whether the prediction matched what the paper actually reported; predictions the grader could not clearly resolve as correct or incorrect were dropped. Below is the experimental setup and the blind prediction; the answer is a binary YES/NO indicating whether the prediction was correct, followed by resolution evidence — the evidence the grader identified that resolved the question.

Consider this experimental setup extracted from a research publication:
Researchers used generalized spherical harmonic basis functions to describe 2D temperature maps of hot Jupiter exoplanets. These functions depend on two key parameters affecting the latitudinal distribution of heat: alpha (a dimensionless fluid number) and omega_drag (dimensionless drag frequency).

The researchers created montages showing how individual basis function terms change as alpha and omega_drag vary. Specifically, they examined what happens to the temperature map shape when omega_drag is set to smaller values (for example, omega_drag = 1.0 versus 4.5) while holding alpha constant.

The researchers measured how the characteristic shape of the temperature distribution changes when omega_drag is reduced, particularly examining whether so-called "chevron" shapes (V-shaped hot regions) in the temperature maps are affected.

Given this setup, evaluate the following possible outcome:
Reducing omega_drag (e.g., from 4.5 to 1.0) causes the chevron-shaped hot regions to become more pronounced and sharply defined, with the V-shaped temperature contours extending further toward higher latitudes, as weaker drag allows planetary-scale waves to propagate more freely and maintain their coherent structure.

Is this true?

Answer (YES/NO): YES